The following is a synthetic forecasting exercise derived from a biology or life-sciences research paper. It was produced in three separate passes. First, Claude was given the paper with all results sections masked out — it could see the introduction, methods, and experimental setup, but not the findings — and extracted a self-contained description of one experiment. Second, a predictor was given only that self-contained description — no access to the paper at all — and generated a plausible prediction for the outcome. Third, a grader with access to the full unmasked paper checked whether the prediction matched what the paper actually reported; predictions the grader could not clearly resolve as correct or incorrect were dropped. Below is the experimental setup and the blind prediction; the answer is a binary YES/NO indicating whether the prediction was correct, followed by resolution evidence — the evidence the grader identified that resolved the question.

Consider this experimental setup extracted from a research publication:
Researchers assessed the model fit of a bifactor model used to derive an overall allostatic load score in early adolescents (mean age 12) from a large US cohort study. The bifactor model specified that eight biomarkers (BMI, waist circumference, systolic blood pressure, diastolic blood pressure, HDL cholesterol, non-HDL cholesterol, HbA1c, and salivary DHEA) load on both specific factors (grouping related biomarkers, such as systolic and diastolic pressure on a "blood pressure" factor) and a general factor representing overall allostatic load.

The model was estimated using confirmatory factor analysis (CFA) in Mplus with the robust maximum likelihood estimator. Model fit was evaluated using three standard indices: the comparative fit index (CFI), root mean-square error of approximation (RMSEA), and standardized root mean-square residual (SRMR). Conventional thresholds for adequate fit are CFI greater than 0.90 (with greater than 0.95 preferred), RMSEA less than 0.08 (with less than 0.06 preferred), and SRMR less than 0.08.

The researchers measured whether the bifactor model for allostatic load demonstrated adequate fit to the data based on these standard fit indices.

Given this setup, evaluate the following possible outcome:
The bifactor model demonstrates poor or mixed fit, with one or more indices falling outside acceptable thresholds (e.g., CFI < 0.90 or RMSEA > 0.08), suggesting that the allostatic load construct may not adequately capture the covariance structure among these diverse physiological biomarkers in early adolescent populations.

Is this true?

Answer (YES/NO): NO